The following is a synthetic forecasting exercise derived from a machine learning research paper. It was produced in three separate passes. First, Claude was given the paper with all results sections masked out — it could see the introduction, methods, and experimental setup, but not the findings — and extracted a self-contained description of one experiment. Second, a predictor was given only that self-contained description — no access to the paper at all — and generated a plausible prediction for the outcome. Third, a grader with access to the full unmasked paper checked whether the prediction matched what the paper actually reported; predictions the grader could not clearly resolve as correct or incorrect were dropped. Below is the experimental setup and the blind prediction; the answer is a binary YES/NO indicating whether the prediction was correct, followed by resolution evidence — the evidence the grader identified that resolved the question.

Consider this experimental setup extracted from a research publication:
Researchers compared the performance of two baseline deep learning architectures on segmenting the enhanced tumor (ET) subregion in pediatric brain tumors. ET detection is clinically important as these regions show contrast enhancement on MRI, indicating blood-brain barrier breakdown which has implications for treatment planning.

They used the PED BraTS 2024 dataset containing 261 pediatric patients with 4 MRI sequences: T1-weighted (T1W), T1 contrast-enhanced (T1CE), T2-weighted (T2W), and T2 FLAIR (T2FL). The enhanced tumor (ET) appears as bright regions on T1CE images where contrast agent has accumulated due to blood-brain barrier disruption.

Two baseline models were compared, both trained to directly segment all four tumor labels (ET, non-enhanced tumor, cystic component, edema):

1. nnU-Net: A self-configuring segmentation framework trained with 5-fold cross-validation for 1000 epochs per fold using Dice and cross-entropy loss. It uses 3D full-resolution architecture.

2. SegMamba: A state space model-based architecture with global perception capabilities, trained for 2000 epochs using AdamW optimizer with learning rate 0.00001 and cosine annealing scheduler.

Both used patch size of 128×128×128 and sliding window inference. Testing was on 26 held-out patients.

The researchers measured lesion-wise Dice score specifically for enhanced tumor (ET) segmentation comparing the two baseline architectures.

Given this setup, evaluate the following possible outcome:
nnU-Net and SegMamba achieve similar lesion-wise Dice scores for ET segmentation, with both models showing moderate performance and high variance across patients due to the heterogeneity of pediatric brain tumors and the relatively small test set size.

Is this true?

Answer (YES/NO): NO